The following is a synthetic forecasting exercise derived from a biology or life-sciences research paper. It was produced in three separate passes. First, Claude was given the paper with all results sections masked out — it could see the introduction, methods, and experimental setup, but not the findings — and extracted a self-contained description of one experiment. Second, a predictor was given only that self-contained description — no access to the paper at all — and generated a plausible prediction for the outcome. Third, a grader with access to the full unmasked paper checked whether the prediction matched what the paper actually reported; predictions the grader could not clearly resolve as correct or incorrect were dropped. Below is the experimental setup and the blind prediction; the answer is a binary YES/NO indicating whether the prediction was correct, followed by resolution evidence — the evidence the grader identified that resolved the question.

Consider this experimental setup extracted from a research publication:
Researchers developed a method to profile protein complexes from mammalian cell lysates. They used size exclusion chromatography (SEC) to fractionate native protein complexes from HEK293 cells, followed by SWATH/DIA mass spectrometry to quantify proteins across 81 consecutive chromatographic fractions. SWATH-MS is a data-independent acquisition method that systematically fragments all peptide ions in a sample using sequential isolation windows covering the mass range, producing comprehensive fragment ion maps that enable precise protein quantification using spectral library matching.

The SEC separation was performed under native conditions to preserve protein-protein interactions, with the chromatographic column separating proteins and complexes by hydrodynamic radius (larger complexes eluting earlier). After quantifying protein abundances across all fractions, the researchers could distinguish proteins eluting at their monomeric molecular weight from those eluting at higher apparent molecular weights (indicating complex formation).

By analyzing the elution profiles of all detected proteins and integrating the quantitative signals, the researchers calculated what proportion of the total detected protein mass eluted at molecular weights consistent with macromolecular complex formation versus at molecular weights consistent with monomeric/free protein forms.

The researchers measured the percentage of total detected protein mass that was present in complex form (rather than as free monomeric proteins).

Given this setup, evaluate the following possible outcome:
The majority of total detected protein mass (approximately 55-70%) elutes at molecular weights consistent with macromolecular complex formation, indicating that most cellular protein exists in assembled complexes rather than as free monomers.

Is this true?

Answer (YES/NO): YES